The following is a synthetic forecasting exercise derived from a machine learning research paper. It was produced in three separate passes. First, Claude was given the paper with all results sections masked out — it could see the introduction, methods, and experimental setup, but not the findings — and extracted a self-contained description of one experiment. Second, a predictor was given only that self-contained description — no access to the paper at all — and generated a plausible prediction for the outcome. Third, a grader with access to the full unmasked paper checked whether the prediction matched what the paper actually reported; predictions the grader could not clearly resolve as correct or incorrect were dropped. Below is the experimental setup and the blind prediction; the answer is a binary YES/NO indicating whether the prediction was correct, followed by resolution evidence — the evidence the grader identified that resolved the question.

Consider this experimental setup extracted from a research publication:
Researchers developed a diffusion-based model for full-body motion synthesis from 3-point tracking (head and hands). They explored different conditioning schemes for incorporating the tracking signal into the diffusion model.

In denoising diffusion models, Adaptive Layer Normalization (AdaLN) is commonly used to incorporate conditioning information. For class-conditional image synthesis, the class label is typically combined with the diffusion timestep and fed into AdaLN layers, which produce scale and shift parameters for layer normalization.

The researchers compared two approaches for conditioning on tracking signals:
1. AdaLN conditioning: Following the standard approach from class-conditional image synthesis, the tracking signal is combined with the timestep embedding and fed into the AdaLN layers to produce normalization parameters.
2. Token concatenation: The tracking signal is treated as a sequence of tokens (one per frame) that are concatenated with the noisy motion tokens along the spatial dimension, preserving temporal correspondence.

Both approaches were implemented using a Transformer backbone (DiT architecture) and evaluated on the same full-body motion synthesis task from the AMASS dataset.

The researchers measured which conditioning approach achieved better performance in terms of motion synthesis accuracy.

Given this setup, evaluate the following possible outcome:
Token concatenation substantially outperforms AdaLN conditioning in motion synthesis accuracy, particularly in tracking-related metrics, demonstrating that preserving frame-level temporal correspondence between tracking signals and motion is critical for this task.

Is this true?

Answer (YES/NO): YES